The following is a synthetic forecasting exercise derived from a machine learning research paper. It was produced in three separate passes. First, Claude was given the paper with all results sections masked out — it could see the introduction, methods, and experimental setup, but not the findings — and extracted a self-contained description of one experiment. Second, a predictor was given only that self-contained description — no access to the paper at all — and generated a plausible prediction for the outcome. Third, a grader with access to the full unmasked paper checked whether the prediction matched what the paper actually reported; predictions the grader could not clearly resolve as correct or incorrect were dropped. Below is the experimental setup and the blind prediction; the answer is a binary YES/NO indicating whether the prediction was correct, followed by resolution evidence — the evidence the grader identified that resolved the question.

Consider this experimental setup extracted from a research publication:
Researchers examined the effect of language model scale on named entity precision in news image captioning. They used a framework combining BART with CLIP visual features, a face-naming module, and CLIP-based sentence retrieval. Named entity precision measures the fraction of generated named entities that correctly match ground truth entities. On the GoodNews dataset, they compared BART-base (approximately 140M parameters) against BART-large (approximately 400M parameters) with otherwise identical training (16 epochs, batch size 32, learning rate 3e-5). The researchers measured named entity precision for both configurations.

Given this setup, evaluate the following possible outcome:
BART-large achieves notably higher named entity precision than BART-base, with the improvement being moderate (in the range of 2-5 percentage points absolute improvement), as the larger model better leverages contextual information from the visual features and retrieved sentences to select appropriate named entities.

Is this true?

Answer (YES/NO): NO